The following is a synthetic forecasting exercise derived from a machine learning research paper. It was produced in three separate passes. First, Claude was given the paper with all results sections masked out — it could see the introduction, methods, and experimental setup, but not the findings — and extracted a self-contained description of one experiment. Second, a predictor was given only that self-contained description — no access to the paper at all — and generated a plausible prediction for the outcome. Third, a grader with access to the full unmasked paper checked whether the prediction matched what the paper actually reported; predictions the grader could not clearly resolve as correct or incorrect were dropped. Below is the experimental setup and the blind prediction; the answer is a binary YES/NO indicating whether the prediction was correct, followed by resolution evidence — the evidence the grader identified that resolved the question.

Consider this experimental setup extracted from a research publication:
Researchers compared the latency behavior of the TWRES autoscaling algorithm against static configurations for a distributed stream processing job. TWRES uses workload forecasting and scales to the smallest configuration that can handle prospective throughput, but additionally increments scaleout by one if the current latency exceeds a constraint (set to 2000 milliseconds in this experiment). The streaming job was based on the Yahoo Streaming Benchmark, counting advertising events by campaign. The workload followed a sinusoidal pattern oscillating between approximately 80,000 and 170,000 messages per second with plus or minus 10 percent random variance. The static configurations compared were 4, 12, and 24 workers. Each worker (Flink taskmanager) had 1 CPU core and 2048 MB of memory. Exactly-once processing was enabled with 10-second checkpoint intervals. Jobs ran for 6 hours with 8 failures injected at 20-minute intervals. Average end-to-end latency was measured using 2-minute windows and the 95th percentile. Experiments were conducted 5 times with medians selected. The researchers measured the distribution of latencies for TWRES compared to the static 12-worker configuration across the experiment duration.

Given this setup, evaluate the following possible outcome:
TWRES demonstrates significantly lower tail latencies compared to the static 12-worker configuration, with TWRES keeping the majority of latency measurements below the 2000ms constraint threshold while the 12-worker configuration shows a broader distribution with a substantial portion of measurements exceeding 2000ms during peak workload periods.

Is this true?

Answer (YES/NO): NO